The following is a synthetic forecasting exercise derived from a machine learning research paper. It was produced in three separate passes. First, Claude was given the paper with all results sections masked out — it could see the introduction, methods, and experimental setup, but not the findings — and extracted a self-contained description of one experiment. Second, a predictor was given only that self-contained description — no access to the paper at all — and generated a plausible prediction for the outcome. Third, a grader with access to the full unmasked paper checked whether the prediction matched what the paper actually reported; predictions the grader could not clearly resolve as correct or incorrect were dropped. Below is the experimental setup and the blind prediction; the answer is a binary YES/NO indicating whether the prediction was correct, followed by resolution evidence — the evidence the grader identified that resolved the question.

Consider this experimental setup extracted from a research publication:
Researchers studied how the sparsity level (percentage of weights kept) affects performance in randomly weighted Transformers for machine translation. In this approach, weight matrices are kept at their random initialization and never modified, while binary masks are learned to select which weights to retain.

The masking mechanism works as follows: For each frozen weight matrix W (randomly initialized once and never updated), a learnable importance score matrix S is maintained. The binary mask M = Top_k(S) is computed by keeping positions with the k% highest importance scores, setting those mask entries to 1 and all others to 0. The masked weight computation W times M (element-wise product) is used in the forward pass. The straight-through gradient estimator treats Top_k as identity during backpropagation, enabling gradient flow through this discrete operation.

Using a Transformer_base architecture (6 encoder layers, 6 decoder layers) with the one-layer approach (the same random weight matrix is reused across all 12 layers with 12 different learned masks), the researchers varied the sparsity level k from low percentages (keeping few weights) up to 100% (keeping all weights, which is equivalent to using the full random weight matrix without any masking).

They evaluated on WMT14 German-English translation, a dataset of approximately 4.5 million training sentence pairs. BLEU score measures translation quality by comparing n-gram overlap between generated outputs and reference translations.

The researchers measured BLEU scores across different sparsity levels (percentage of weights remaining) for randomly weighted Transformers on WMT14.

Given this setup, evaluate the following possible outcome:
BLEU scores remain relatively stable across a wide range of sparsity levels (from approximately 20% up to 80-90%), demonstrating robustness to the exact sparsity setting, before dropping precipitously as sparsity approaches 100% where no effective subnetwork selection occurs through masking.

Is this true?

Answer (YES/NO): NO